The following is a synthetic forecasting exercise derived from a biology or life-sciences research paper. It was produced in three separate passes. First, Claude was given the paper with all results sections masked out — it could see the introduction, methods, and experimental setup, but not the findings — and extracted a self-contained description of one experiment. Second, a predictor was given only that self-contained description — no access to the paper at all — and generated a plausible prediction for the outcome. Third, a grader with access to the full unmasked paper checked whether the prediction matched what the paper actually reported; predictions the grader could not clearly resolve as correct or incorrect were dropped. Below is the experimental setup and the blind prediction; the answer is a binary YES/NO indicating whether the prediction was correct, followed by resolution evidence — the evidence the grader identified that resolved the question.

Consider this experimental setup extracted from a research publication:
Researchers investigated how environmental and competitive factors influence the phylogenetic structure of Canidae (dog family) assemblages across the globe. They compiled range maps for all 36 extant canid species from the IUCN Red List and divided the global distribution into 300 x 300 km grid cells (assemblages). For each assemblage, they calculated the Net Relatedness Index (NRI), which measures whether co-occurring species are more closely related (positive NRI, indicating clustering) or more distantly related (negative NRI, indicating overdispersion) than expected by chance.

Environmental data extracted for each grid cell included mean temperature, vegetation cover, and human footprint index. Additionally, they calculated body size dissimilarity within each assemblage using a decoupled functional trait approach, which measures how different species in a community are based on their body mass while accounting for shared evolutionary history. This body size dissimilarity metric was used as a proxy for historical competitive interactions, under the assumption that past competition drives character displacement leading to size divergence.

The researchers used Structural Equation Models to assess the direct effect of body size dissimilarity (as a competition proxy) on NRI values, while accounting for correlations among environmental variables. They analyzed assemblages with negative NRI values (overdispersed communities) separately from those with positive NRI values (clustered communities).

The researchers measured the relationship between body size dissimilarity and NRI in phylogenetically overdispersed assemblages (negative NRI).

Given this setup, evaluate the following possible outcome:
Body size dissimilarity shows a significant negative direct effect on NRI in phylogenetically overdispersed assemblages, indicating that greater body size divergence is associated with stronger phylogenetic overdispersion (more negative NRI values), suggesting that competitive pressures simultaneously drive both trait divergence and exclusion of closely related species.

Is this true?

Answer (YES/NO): YES